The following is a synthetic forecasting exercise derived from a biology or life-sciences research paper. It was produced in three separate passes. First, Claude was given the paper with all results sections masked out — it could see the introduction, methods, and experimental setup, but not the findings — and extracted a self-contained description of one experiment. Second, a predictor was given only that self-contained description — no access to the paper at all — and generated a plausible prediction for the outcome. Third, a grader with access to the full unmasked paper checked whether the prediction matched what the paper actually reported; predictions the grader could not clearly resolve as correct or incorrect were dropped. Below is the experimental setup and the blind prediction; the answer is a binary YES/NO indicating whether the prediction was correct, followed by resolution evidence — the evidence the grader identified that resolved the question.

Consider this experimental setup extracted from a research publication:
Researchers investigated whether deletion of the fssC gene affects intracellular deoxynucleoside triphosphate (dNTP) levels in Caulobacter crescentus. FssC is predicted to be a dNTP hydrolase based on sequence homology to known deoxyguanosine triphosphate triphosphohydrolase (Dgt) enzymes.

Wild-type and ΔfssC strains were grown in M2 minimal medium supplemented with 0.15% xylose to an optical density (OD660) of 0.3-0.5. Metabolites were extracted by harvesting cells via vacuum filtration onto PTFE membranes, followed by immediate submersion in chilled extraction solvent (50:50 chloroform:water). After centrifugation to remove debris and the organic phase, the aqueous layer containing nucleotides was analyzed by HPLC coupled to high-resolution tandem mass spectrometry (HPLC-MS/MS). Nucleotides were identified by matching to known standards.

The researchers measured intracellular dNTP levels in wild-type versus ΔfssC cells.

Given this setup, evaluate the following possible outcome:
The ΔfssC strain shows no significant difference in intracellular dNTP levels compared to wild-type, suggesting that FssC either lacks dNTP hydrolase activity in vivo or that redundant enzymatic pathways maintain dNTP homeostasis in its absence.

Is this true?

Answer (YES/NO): NO